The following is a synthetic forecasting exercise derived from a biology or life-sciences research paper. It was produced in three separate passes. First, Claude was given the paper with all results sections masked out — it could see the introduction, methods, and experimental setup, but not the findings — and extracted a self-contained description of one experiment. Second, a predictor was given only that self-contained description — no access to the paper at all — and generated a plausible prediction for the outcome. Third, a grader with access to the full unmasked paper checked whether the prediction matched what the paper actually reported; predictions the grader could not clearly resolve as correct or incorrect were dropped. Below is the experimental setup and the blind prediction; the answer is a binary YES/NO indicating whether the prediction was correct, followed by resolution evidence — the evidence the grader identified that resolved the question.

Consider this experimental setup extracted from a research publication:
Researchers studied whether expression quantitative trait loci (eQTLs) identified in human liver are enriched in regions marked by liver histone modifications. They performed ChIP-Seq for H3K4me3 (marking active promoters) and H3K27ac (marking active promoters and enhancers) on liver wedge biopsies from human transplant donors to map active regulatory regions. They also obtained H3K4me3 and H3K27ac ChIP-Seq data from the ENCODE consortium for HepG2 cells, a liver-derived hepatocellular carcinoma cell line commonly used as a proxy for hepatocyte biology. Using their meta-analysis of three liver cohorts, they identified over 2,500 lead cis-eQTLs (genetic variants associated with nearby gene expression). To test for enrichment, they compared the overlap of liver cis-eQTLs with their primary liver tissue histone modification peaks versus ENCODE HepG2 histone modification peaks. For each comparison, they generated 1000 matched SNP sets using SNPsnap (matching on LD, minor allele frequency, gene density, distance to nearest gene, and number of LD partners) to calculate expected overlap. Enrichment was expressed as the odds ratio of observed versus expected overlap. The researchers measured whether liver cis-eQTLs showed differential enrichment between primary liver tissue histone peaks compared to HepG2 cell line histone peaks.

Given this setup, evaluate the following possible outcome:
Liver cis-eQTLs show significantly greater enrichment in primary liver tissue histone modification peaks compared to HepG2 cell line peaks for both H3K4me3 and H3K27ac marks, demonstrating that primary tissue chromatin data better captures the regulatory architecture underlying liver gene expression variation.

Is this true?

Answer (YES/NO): NO